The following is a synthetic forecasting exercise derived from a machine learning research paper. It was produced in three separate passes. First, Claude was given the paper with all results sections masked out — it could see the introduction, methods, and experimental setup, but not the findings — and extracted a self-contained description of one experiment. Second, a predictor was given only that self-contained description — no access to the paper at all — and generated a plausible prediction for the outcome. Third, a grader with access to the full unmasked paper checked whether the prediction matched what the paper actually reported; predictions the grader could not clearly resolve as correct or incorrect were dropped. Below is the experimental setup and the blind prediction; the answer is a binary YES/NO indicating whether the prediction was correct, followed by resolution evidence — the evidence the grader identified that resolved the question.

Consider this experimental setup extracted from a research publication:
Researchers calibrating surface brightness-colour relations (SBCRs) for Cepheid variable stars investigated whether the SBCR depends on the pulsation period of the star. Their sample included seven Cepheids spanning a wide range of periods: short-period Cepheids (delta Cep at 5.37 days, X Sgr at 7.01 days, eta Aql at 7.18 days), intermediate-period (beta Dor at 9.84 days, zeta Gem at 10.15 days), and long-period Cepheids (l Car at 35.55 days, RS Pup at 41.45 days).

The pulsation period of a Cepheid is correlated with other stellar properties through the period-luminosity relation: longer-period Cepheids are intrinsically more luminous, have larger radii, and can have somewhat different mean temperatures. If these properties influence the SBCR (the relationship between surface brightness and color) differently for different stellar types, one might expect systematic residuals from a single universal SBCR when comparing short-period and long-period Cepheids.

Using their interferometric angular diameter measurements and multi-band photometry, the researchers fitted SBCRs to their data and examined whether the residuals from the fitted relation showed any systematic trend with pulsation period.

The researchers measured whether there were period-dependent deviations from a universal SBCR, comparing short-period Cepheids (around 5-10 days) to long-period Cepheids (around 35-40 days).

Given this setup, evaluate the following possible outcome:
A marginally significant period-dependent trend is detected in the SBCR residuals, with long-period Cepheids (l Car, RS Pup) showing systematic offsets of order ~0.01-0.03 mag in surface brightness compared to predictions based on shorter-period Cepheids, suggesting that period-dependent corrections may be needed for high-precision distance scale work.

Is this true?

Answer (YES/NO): NO